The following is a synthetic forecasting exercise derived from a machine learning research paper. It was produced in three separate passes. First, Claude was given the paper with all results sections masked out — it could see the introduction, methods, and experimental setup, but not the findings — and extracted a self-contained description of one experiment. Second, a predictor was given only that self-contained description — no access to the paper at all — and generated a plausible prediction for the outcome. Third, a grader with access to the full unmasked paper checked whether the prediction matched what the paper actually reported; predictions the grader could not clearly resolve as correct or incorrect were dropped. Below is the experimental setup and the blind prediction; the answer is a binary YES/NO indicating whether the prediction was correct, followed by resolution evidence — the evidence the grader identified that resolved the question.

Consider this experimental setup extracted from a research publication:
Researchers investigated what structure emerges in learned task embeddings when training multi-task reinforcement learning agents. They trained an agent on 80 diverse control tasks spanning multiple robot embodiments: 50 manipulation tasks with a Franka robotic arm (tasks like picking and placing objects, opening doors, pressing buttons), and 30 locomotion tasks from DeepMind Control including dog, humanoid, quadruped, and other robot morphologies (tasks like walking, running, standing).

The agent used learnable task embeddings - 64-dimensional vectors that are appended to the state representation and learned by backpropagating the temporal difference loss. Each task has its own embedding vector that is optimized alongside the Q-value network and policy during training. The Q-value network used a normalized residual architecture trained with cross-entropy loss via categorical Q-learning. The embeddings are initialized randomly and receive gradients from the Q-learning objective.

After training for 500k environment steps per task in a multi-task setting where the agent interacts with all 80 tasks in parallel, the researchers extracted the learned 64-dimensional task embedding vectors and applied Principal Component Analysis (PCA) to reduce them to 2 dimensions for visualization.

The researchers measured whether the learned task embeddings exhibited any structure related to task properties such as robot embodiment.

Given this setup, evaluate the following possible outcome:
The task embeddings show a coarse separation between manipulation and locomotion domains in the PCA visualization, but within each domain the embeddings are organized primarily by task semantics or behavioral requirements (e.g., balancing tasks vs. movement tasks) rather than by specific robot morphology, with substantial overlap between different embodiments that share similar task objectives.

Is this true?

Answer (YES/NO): NO